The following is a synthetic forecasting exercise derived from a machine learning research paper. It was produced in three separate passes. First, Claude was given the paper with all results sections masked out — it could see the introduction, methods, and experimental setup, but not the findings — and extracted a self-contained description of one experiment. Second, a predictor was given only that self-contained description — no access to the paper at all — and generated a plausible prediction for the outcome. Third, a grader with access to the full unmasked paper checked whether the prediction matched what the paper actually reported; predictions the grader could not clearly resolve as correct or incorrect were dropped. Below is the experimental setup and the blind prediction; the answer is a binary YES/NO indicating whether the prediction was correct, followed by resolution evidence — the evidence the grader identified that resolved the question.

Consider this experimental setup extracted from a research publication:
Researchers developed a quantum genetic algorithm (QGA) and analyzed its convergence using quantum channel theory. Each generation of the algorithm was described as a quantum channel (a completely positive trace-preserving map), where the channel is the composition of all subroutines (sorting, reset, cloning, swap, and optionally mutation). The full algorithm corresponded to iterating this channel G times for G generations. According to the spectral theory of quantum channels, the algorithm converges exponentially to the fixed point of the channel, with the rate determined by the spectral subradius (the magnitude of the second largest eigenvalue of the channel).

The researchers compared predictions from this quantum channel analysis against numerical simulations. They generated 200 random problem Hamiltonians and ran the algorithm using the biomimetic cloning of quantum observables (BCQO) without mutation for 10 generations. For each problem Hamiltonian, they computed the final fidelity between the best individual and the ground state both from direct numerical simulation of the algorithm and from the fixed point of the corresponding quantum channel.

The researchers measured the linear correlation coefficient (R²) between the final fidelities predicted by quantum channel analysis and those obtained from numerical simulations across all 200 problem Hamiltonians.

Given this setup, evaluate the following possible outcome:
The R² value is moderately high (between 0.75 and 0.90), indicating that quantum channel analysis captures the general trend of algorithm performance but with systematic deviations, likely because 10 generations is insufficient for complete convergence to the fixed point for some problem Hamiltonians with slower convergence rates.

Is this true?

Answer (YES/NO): NO